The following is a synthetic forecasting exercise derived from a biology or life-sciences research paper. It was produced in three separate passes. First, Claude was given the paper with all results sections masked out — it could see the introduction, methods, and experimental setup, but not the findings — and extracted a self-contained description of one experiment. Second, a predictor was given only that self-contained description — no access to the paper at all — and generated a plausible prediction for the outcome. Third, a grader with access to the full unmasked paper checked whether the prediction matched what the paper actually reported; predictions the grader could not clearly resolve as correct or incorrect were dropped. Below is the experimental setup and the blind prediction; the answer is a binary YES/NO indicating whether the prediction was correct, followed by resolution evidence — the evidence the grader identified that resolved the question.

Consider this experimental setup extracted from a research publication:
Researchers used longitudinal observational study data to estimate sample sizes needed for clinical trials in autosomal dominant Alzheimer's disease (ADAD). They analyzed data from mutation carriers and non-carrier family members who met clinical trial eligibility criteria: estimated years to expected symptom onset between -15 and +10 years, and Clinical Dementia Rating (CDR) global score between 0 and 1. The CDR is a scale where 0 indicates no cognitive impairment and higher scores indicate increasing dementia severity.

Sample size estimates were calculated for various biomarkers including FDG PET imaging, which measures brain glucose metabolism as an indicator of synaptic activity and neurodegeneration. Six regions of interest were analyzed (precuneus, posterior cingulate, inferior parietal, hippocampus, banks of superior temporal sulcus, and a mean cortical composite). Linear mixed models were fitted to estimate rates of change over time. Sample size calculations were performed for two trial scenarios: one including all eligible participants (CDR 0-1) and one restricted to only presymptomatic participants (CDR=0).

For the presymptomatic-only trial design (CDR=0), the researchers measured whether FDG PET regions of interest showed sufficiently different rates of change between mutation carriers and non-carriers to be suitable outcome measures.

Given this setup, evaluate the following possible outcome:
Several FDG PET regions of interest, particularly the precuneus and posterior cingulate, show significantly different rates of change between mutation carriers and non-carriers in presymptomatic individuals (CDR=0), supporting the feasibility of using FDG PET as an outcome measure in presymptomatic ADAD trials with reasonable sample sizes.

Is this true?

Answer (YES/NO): NO